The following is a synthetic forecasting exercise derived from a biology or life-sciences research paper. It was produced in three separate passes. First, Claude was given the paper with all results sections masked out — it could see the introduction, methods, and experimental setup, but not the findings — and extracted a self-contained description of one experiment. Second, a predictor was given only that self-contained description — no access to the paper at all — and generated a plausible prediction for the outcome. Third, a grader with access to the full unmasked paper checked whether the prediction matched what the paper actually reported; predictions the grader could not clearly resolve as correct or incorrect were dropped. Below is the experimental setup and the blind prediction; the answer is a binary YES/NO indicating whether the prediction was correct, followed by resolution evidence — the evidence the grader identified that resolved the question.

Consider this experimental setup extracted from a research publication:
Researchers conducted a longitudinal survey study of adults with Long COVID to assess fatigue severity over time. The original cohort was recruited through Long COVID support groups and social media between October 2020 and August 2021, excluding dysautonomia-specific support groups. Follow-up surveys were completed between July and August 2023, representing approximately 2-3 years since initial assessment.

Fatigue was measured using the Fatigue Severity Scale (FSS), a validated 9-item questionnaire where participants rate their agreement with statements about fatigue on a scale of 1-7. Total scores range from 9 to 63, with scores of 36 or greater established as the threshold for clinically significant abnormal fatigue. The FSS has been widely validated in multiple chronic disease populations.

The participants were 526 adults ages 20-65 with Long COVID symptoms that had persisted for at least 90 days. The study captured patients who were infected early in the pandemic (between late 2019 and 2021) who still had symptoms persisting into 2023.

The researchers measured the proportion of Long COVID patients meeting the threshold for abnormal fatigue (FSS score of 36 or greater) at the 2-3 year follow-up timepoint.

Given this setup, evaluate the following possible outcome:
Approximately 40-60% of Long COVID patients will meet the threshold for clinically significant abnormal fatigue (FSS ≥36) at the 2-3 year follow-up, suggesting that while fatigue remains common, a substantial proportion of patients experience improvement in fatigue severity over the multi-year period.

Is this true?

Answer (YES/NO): NO